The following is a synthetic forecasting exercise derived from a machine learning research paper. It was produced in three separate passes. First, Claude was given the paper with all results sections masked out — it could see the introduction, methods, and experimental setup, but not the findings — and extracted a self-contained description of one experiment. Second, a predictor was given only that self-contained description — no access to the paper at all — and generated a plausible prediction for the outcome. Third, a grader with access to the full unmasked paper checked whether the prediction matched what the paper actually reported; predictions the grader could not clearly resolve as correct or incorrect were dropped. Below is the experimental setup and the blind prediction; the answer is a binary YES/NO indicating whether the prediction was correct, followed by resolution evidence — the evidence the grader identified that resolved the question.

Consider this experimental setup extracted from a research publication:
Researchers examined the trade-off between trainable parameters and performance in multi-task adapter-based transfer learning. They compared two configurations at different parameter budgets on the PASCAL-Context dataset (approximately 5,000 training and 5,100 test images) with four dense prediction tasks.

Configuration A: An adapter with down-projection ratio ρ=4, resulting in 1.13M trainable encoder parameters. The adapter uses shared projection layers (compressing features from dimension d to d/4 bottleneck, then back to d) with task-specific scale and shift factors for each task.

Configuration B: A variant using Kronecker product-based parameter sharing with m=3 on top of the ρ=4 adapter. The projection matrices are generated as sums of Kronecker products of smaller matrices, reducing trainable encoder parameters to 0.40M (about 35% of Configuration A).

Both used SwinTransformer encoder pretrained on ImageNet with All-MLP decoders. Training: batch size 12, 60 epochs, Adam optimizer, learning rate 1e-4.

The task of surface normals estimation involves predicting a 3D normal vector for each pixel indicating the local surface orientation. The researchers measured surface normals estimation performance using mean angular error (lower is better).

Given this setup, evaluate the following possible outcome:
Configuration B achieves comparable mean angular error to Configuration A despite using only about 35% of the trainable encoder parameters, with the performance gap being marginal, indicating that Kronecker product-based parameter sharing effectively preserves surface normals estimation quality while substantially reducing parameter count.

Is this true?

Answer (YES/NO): NO